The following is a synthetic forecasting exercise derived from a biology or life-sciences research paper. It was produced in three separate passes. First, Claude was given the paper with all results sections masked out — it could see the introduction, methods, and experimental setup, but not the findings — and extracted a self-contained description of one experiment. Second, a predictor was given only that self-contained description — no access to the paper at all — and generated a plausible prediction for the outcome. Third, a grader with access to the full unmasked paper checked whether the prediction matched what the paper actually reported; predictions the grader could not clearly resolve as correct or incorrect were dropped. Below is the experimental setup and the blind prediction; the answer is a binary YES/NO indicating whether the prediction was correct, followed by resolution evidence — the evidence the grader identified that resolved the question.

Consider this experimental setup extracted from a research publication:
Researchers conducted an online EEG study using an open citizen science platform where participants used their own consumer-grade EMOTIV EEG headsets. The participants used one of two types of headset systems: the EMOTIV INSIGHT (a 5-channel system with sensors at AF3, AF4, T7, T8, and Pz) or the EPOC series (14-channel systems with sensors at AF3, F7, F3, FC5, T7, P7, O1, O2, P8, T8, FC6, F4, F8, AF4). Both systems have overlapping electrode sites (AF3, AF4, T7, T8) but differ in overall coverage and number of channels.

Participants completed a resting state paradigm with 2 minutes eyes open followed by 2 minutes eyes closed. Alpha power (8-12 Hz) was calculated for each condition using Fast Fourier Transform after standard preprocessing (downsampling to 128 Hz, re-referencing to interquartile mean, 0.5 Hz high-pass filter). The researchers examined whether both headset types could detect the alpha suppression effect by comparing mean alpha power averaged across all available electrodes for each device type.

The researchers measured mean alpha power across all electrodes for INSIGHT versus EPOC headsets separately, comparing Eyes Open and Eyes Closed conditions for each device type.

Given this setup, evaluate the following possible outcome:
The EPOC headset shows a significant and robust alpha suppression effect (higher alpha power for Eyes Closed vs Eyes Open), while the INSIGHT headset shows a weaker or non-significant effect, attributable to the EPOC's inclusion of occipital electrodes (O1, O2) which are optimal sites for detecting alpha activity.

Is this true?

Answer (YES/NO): NO